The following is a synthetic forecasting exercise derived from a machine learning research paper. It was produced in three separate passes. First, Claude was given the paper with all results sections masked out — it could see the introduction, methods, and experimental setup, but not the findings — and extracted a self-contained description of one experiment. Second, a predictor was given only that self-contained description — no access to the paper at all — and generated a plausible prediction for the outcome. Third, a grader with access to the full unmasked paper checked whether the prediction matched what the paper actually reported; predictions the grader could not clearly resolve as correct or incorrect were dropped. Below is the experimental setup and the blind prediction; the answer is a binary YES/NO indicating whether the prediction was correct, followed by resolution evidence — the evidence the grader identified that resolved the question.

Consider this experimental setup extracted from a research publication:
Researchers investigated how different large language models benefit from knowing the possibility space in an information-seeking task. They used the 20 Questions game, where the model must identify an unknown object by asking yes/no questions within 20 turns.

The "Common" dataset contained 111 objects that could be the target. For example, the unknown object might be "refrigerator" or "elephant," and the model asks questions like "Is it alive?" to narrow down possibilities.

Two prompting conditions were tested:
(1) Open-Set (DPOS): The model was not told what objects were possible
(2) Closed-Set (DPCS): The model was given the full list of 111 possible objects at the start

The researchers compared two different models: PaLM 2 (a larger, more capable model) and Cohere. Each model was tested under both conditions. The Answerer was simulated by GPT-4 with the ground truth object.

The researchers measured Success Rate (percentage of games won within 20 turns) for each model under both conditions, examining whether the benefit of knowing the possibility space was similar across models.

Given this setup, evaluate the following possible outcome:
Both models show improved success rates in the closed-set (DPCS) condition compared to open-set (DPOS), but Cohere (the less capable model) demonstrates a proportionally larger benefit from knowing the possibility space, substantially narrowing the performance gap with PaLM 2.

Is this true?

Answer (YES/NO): NO